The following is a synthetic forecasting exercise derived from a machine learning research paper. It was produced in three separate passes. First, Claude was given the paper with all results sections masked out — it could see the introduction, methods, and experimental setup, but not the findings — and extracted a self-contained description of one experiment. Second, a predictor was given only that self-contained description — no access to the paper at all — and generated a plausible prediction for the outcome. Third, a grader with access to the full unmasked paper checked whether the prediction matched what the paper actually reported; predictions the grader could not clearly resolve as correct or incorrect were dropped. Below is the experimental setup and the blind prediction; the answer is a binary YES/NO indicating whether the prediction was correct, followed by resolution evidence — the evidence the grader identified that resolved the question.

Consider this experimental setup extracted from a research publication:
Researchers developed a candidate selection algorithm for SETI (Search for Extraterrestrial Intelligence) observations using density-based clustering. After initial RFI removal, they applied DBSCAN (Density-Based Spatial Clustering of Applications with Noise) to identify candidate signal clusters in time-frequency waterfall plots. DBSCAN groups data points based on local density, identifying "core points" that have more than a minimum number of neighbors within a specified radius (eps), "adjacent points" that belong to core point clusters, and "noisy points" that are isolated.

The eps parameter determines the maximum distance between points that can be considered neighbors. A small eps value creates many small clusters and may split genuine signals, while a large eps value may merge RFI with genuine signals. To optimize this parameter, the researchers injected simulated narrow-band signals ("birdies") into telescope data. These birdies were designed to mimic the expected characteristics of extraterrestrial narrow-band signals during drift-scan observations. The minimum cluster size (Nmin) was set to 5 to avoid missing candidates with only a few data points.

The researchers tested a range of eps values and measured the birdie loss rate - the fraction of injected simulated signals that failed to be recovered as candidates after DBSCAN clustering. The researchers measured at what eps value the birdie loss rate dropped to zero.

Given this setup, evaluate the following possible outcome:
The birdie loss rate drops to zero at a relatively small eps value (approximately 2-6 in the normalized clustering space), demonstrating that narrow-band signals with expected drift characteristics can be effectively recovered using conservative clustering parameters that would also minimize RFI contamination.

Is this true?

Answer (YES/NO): NO